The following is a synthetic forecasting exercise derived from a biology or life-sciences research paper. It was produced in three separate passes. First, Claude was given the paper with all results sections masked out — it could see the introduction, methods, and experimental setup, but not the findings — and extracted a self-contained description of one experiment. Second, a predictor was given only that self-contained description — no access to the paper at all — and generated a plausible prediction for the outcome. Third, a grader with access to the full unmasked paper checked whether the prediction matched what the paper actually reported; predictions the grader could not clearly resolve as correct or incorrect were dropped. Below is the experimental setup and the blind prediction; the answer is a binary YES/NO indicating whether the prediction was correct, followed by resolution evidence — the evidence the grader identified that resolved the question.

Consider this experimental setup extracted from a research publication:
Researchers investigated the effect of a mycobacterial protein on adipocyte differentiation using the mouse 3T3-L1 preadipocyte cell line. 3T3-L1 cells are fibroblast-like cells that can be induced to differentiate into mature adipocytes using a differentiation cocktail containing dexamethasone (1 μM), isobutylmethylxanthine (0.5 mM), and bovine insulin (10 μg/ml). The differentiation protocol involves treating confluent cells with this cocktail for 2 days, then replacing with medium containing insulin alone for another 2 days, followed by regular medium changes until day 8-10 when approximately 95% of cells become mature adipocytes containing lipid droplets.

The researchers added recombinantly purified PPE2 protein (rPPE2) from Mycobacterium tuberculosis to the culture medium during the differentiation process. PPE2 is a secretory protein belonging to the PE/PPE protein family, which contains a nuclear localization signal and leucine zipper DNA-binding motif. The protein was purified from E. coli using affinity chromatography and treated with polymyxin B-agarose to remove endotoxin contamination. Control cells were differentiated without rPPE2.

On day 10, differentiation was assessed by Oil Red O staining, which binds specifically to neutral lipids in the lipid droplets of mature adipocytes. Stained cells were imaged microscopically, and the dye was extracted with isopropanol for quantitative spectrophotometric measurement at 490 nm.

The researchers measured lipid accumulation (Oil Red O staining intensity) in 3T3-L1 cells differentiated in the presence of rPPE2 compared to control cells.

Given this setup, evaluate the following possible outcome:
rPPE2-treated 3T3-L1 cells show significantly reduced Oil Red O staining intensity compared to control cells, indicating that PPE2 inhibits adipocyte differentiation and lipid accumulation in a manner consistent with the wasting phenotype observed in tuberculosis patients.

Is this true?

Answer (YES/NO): YES